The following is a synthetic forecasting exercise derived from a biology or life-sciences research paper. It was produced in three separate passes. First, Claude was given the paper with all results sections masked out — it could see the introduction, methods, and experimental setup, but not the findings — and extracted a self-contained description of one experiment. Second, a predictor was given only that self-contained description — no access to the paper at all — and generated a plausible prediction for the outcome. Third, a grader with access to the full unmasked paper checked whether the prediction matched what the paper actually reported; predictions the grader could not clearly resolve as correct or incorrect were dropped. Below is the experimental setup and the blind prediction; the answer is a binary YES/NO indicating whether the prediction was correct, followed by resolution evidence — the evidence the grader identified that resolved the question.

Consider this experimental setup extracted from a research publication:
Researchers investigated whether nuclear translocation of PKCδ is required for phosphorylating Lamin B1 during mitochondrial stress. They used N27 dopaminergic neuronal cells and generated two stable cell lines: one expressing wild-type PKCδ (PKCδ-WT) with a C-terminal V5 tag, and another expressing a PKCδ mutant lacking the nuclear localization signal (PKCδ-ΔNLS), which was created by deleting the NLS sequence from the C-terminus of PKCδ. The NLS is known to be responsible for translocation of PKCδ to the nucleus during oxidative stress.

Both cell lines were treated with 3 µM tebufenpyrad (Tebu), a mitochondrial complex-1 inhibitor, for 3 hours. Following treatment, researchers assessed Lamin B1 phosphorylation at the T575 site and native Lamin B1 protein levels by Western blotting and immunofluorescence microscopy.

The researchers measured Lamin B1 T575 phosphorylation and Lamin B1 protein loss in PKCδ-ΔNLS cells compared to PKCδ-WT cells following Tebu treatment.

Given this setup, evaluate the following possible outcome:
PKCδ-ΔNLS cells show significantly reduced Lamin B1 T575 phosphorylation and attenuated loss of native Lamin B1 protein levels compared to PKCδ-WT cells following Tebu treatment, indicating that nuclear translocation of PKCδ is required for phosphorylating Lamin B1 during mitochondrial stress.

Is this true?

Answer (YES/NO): YES